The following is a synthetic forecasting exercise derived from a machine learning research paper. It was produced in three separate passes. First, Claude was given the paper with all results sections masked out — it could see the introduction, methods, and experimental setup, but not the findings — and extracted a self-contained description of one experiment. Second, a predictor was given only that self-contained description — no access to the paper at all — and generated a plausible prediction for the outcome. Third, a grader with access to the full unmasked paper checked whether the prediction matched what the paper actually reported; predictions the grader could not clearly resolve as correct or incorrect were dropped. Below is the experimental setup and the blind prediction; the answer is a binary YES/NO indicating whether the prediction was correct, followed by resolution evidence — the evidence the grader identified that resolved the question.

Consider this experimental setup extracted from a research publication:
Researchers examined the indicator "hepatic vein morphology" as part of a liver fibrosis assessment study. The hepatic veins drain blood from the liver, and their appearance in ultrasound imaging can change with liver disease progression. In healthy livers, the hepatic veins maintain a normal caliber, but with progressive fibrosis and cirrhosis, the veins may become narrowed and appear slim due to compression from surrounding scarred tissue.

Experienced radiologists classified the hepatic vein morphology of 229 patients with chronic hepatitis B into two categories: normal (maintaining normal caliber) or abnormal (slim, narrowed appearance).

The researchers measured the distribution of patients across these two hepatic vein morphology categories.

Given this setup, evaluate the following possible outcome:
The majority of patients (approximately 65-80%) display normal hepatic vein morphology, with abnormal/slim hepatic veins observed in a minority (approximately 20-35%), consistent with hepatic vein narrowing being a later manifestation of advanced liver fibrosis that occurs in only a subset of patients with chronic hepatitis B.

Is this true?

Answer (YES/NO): NO